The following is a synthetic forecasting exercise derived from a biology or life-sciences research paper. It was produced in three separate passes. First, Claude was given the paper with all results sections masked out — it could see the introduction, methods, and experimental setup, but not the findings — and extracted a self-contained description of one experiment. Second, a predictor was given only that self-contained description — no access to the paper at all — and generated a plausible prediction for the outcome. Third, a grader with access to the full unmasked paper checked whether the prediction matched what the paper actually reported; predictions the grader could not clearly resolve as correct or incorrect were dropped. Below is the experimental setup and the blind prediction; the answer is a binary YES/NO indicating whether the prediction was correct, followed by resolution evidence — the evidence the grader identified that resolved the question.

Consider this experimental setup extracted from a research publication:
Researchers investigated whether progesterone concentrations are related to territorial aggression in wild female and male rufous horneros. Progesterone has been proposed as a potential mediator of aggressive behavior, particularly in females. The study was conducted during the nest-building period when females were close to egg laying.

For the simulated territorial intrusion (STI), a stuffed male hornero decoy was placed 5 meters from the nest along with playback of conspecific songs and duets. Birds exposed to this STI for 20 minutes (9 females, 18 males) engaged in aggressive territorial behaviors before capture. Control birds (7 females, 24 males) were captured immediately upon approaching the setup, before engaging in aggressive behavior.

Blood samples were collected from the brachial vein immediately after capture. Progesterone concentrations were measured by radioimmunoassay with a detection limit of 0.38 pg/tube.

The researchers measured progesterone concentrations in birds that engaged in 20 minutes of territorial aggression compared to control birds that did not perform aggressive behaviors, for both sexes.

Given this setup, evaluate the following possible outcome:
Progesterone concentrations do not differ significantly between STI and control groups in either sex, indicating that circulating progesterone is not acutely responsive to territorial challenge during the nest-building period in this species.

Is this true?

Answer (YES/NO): NO